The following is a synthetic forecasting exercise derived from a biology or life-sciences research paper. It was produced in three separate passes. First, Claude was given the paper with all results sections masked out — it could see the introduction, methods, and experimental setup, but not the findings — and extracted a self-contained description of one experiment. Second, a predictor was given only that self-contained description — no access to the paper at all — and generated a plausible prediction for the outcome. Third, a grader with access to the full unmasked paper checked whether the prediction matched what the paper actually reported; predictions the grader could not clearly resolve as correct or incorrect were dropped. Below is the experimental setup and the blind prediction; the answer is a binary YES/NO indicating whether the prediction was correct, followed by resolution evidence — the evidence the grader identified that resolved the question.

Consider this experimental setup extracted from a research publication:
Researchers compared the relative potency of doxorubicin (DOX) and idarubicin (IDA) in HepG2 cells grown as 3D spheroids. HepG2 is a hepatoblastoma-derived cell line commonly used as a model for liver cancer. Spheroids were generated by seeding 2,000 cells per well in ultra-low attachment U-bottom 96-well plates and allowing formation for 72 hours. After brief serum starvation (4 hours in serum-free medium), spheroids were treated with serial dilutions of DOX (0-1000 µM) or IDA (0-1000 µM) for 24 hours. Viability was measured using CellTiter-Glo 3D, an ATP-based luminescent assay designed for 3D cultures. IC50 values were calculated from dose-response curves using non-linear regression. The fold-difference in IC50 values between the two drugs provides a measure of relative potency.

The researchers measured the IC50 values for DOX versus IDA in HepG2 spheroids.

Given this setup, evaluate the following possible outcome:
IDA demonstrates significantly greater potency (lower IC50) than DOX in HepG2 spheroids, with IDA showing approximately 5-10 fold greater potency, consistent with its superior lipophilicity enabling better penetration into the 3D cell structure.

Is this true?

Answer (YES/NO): NO